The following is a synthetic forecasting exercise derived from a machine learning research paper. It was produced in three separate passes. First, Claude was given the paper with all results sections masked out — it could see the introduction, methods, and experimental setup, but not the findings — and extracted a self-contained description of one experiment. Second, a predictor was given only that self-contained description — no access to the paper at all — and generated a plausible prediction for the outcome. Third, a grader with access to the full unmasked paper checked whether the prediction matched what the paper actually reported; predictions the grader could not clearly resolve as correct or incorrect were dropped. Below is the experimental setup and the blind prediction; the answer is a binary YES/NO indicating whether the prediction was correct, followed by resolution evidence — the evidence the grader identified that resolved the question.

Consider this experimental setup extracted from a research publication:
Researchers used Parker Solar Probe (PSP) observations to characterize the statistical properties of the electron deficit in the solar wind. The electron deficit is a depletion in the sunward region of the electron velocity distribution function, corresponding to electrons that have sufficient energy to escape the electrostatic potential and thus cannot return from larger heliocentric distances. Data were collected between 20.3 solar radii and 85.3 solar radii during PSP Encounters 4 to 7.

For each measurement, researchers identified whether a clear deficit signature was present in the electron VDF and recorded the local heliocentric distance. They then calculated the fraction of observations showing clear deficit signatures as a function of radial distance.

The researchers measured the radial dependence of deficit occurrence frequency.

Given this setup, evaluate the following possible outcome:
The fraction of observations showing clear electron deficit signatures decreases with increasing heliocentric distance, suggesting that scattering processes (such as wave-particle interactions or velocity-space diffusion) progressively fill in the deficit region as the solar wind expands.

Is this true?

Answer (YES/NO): YES